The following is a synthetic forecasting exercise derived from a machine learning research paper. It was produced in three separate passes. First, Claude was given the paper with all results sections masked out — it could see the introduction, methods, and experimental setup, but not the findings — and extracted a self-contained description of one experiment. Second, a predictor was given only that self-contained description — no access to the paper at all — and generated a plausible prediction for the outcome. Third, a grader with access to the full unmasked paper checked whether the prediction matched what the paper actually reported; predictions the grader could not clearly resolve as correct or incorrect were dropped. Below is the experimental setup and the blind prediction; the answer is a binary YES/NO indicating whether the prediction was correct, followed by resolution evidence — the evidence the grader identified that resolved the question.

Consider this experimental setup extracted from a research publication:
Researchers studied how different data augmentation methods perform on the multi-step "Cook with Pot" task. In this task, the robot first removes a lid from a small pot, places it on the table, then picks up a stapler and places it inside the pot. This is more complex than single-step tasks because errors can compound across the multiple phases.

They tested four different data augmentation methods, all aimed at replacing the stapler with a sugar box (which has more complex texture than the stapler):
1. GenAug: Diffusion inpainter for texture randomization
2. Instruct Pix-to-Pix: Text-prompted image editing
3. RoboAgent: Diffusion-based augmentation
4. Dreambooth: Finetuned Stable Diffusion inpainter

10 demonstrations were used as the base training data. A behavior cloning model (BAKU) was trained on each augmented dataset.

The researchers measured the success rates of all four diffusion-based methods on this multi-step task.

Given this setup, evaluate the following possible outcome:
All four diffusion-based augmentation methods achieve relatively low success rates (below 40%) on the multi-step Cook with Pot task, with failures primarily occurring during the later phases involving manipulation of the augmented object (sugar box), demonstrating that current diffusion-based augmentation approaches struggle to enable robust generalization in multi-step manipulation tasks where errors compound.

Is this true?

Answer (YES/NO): NO